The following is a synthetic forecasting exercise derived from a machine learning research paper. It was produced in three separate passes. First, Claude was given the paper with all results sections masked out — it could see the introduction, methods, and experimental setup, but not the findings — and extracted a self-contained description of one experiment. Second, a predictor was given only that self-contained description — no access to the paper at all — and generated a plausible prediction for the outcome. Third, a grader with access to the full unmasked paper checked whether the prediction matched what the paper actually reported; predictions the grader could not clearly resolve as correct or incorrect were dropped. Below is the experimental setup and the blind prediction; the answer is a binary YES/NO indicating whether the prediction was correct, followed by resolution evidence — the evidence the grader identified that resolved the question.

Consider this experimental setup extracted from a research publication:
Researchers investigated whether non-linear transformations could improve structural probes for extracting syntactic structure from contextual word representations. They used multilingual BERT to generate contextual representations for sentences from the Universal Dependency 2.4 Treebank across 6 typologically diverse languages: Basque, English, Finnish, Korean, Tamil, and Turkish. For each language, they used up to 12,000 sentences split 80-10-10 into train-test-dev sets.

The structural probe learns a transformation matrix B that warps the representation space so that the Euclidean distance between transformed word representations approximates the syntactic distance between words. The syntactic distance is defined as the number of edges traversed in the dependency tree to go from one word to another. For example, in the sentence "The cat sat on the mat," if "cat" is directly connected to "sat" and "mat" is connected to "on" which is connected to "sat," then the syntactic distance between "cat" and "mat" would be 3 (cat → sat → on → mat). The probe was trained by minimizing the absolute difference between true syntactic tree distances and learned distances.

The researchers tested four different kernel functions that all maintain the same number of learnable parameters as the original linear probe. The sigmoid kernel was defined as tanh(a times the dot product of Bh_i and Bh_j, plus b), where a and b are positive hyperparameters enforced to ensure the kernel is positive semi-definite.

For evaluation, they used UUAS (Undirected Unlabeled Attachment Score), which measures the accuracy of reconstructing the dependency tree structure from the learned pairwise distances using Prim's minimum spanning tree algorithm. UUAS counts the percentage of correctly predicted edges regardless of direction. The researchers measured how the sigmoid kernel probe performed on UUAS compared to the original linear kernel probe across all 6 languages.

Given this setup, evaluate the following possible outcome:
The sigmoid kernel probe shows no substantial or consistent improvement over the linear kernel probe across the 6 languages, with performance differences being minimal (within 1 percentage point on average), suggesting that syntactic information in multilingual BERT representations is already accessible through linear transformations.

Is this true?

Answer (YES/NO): NO